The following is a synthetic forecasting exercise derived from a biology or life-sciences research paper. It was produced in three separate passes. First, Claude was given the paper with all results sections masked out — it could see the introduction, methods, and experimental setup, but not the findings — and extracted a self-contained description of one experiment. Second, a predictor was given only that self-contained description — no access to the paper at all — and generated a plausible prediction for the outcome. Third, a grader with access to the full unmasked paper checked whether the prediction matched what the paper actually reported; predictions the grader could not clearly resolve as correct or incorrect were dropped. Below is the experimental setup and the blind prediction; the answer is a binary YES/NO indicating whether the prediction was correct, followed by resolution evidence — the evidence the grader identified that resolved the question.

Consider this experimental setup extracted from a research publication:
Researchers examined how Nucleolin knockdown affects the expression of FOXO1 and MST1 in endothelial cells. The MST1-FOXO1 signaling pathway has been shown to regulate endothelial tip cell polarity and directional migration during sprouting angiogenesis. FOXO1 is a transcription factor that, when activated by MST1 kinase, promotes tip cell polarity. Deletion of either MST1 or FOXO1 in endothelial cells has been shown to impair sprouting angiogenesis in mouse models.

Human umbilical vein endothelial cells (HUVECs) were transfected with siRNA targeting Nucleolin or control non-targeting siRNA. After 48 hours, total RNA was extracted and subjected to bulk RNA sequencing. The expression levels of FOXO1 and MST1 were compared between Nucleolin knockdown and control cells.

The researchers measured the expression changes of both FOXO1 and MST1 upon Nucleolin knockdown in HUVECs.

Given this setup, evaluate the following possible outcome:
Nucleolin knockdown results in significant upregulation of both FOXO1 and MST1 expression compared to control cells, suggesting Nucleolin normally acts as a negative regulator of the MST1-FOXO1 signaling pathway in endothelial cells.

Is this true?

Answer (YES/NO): NO